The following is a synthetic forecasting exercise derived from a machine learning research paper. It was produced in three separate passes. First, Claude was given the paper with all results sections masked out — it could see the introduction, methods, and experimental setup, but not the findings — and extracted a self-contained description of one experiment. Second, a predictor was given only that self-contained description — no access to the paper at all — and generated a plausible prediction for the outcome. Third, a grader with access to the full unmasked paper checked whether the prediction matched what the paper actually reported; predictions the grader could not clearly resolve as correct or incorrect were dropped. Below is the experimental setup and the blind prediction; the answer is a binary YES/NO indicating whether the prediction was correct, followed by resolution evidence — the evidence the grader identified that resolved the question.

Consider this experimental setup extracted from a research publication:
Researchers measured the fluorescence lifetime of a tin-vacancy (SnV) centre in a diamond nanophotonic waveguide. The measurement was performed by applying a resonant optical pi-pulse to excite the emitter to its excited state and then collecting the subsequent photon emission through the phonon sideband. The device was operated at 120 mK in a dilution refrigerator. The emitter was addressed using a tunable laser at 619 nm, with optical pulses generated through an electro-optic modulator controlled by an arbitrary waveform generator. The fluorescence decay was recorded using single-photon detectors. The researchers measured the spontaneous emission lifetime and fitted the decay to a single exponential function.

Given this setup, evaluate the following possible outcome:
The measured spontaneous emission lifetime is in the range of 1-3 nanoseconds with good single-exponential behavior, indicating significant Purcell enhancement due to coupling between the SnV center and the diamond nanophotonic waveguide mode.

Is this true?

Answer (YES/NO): NO